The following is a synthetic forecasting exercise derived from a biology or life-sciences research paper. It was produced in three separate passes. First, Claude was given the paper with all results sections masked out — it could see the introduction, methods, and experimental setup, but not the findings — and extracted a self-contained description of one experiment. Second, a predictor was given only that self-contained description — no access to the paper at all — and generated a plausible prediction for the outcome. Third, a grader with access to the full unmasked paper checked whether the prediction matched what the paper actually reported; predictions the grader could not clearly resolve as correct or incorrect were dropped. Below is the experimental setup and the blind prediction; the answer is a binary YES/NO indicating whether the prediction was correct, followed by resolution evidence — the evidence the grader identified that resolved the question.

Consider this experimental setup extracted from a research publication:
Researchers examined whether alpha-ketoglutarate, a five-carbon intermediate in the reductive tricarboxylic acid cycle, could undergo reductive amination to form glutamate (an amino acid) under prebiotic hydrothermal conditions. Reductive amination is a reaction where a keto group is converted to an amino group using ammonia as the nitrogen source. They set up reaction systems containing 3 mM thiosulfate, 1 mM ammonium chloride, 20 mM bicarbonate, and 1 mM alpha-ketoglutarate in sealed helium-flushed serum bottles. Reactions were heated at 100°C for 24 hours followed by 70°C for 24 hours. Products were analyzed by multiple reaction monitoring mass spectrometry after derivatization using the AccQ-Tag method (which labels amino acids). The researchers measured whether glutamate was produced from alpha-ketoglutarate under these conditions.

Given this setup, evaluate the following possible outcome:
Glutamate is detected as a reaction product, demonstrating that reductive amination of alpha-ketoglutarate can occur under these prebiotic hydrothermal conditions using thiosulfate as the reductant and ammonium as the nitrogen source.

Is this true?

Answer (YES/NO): YES